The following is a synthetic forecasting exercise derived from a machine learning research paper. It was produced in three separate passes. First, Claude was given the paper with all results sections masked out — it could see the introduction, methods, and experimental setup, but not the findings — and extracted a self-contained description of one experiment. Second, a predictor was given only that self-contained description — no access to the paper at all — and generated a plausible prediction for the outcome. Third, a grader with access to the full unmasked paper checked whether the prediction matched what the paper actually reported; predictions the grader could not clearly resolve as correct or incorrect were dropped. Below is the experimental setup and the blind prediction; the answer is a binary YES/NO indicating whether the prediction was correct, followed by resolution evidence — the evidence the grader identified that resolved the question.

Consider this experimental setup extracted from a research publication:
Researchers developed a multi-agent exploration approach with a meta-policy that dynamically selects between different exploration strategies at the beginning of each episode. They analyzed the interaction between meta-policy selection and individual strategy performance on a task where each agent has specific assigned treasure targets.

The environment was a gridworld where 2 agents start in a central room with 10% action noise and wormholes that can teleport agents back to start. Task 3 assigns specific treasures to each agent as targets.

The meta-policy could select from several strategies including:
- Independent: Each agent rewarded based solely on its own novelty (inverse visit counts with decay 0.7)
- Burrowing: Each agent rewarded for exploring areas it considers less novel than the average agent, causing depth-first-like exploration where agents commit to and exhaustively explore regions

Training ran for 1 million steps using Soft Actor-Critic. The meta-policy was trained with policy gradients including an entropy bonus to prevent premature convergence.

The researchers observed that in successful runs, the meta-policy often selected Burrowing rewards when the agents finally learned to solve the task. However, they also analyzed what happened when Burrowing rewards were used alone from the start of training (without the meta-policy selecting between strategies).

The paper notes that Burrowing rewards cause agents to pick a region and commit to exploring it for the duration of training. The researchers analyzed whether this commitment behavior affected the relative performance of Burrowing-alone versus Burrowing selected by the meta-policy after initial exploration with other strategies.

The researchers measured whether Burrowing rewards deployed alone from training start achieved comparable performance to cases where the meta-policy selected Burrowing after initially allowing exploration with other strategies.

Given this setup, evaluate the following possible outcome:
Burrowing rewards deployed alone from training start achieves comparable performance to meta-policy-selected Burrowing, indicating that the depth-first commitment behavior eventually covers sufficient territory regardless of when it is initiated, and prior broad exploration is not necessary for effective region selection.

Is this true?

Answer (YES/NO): NO